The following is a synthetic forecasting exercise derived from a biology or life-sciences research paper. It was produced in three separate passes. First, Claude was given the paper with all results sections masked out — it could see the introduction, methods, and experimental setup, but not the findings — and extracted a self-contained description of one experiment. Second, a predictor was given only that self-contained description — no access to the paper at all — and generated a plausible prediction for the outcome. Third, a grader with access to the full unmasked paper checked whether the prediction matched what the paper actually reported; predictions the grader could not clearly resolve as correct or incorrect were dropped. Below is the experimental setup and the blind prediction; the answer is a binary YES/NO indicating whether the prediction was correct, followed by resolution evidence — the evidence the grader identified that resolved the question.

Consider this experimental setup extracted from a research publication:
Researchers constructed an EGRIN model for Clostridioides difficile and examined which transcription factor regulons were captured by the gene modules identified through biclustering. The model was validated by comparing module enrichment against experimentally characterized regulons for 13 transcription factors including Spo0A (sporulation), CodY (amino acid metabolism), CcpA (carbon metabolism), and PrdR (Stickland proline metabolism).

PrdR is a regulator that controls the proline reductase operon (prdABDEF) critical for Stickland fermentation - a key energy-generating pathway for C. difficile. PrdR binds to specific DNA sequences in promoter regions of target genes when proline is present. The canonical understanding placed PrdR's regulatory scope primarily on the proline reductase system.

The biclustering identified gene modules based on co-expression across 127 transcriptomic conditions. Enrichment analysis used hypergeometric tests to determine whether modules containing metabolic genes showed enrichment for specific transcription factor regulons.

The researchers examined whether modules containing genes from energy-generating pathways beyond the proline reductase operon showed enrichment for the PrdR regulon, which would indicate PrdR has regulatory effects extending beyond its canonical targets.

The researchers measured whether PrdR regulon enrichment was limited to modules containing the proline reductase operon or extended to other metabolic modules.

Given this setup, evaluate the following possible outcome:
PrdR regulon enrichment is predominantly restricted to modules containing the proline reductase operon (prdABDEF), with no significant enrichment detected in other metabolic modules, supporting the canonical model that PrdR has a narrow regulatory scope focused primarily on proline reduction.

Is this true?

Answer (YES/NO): NO